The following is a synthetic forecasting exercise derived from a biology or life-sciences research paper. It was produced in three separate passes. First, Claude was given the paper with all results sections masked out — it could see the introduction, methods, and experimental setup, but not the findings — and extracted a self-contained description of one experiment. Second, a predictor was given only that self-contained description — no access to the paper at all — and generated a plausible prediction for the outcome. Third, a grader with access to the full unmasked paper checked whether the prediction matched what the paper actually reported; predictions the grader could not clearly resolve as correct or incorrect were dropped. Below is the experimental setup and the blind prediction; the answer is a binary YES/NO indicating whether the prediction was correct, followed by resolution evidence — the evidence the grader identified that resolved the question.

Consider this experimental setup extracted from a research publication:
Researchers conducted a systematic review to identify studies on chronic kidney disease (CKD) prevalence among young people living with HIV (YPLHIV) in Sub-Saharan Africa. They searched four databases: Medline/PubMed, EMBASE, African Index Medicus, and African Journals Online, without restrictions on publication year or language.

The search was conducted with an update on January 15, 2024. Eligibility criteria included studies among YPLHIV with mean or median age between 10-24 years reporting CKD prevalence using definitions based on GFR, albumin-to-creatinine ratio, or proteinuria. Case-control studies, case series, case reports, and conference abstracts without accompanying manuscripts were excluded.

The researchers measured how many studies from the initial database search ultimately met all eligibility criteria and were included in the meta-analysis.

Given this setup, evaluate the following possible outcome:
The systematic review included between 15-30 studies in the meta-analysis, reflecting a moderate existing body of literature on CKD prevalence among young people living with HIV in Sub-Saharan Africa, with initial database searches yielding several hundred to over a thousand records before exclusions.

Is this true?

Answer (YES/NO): YES